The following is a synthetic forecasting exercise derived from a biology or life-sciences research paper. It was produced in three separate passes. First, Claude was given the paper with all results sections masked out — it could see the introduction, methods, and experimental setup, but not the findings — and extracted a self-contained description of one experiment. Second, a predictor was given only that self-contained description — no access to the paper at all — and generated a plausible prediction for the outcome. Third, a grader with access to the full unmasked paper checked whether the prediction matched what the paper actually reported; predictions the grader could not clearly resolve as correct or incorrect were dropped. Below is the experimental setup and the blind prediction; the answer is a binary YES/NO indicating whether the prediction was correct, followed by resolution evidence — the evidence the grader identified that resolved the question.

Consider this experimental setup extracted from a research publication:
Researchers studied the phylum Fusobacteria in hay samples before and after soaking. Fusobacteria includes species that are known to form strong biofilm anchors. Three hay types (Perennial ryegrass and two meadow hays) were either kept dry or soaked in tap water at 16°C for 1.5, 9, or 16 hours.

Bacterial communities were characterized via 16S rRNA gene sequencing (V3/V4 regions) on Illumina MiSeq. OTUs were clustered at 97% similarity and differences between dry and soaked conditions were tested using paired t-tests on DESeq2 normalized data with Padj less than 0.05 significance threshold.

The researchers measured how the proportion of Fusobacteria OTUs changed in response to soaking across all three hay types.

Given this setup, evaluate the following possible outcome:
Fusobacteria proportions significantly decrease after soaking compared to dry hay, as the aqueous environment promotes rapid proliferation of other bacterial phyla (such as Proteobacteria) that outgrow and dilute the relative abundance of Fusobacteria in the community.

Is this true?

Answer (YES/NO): NO